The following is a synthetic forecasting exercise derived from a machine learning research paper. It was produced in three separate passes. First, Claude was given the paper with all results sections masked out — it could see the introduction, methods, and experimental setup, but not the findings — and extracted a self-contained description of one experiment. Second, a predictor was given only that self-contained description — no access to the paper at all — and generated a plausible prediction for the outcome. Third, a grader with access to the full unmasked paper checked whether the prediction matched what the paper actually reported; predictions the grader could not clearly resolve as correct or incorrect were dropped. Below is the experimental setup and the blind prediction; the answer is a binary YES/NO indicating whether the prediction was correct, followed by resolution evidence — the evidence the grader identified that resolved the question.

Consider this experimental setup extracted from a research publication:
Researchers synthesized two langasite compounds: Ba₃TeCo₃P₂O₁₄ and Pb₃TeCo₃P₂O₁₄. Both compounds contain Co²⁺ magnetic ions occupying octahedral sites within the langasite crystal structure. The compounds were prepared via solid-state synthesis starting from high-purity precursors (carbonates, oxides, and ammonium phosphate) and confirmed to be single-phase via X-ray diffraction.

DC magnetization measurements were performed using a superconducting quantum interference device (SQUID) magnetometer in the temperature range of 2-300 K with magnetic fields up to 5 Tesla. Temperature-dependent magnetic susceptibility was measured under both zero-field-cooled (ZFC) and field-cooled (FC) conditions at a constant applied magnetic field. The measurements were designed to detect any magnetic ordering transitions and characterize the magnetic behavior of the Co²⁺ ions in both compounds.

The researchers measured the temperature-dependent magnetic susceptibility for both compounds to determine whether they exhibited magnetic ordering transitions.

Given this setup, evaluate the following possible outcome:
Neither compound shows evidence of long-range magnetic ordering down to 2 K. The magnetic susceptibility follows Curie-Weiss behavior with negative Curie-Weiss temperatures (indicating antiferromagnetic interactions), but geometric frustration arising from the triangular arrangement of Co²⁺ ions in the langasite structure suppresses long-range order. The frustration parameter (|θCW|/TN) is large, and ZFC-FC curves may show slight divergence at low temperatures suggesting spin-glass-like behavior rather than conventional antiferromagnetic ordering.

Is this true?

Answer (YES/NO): NO